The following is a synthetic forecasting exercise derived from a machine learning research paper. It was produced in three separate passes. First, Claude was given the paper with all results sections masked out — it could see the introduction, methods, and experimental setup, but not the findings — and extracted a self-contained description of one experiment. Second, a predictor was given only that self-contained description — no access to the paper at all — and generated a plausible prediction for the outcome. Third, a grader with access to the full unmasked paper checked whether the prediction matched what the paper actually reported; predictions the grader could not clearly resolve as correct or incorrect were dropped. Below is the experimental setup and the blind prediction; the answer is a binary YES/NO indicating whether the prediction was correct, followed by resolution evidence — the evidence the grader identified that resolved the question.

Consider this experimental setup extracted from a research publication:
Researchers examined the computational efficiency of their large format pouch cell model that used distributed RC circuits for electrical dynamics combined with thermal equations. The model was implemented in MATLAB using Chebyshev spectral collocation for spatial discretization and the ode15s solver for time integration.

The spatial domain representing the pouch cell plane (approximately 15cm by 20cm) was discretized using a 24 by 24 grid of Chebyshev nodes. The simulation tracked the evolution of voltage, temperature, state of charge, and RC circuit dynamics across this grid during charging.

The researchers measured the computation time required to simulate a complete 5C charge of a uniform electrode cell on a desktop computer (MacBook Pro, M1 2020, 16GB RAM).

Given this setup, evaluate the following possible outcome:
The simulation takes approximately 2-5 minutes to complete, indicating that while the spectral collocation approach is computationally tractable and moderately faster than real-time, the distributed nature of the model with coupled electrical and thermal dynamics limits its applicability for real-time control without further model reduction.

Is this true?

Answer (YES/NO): NO